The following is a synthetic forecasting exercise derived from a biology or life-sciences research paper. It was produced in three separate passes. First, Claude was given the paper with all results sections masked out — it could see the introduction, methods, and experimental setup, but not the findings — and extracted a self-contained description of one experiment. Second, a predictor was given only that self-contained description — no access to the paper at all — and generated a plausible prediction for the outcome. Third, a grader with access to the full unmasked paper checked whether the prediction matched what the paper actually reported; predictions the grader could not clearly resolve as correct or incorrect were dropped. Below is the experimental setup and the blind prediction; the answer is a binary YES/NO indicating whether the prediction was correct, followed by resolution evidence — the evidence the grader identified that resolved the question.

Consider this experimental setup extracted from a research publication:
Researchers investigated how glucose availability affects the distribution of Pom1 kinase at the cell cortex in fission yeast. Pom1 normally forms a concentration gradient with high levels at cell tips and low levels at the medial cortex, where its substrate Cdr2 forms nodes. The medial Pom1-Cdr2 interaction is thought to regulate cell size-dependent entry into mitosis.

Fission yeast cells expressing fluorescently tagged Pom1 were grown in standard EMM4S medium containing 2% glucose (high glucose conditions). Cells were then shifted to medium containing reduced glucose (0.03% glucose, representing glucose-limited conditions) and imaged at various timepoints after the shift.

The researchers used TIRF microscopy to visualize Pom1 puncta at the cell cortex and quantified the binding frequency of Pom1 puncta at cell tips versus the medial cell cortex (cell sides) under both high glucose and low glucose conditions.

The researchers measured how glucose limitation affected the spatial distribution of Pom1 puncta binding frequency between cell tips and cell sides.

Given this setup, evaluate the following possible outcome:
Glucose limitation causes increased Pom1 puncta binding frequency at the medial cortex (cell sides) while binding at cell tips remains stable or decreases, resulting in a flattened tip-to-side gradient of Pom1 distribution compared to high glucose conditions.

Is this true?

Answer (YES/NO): YES